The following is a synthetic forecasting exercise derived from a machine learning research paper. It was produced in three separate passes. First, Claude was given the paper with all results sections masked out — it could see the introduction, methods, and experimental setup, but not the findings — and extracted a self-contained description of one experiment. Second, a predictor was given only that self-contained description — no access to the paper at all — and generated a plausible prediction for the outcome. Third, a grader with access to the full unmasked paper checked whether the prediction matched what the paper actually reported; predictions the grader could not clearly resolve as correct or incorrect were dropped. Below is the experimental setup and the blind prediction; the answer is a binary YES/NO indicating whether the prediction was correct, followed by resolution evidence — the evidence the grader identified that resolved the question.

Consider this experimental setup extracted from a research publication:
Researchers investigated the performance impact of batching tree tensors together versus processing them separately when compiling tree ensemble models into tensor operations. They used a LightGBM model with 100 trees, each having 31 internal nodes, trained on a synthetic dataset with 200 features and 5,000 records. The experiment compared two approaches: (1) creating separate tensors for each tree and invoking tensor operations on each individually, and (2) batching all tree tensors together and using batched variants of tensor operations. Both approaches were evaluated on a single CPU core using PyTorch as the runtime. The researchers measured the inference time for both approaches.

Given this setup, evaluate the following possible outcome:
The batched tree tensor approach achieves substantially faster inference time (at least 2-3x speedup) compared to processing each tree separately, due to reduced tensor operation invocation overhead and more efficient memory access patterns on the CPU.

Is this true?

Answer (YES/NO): YES